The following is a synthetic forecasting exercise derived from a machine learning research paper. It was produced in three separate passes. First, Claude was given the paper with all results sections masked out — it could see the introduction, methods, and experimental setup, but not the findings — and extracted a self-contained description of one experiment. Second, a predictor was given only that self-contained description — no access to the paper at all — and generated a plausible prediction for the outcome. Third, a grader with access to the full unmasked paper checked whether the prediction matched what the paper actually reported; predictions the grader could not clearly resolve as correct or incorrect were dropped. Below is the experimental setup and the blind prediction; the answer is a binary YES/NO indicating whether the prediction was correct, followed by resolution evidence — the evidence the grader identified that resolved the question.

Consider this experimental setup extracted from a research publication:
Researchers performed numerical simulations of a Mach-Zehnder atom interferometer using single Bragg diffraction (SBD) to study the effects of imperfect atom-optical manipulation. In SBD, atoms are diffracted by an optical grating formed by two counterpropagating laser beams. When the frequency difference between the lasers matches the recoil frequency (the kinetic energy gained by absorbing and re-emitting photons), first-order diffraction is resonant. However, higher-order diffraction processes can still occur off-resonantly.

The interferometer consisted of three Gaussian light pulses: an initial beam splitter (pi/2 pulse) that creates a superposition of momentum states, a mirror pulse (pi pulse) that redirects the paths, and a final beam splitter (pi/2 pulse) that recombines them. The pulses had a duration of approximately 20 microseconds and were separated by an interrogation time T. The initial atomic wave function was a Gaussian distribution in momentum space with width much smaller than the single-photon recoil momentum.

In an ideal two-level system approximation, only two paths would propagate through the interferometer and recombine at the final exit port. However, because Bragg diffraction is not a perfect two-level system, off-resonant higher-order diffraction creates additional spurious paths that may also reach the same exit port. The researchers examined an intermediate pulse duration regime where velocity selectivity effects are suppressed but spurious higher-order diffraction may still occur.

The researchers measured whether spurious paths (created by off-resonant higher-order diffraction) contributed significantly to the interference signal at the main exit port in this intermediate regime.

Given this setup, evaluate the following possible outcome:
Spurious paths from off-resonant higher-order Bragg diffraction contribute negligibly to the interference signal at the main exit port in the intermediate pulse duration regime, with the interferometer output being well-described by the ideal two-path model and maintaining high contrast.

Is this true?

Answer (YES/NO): YES